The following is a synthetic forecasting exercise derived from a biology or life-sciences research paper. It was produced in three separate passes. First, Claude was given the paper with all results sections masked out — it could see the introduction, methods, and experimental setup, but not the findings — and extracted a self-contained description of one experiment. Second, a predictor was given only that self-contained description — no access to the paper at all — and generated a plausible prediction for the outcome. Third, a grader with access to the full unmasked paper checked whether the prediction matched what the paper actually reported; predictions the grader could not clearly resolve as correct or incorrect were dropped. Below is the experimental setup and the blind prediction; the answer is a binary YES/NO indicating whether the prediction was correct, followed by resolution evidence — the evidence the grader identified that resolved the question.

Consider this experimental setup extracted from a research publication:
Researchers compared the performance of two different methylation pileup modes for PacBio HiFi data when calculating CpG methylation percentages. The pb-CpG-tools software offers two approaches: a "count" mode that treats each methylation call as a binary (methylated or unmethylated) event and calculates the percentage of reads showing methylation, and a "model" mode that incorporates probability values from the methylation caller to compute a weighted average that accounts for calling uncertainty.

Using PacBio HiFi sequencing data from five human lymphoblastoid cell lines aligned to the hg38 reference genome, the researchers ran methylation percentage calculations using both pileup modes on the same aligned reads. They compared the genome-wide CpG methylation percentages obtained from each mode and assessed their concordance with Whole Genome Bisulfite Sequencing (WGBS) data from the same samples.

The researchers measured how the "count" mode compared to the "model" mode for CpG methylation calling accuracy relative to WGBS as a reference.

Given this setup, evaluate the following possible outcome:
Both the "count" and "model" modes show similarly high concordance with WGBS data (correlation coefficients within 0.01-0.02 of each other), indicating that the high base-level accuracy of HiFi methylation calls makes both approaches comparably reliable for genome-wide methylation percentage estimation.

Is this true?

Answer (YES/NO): NO